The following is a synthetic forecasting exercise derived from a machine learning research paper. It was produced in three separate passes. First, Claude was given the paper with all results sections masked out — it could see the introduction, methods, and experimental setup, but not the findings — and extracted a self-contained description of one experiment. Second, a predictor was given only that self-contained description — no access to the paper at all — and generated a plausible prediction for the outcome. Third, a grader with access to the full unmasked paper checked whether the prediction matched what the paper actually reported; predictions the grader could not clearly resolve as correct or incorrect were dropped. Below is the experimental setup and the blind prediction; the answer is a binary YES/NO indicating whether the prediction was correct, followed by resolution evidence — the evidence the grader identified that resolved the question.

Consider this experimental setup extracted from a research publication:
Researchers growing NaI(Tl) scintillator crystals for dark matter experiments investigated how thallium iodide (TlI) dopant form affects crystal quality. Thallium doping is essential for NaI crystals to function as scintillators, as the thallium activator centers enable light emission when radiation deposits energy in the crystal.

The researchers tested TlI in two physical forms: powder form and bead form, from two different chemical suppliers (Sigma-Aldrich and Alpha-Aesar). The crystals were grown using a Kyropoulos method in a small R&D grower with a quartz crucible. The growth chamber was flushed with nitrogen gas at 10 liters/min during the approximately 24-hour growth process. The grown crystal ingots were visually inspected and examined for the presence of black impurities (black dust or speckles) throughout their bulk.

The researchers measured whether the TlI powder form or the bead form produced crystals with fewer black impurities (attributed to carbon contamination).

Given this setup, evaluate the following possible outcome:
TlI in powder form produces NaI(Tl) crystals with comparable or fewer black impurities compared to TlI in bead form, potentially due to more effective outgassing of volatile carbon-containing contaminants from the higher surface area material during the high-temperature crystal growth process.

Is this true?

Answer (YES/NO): NO